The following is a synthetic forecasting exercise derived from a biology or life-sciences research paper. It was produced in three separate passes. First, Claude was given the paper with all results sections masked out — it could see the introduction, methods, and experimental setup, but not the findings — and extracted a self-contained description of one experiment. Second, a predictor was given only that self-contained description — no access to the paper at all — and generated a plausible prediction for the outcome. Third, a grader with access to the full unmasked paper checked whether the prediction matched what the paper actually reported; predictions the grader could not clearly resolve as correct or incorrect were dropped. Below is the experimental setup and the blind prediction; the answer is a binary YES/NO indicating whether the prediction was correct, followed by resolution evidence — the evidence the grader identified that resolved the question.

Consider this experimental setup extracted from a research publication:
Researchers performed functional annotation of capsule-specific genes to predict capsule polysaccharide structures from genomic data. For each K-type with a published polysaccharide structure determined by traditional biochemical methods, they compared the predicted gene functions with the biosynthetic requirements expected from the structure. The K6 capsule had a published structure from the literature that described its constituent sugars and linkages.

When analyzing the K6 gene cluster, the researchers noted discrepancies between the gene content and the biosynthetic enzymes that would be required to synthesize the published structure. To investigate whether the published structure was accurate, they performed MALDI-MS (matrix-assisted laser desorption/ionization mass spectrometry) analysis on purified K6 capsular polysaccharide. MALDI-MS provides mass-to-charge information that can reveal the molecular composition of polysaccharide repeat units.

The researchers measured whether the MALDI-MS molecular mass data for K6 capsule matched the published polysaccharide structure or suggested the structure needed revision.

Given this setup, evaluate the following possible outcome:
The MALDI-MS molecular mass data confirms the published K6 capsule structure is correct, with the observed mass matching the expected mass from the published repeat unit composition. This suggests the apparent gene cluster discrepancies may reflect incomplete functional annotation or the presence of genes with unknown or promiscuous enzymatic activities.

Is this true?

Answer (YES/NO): NO